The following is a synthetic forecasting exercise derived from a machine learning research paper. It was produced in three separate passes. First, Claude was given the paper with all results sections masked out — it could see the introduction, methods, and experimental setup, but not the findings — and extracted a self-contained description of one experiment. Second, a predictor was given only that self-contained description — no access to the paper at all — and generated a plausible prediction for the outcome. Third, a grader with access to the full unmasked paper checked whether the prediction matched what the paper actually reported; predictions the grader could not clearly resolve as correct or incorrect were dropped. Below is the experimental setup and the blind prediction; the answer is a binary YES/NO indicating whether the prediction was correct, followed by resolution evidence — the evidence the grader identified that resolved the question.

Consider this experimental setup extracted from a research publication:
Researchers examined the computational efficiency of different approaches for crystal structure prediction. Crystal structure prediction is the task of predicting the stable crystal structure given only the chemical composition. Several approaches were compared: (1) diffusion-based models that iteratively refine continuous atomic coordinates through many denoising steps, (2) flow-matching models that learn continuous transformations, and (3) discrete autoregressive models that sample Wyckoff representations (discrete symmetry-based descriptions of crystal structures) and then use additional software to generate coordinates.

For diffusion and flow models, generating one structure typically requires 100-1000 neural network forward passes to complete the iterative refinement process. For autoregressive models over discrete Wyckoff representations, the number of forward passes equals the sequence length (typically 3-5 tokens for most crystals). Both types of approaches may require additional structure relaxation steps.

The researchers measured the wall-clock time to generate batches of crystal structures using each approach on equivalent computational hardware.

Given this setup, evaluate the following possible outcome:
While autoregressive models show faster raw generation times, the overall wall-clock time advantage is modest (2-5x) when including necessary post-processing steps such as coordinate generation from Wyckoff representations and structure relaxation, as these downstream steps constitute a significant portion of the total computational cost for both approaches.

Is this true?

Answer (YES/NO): NO